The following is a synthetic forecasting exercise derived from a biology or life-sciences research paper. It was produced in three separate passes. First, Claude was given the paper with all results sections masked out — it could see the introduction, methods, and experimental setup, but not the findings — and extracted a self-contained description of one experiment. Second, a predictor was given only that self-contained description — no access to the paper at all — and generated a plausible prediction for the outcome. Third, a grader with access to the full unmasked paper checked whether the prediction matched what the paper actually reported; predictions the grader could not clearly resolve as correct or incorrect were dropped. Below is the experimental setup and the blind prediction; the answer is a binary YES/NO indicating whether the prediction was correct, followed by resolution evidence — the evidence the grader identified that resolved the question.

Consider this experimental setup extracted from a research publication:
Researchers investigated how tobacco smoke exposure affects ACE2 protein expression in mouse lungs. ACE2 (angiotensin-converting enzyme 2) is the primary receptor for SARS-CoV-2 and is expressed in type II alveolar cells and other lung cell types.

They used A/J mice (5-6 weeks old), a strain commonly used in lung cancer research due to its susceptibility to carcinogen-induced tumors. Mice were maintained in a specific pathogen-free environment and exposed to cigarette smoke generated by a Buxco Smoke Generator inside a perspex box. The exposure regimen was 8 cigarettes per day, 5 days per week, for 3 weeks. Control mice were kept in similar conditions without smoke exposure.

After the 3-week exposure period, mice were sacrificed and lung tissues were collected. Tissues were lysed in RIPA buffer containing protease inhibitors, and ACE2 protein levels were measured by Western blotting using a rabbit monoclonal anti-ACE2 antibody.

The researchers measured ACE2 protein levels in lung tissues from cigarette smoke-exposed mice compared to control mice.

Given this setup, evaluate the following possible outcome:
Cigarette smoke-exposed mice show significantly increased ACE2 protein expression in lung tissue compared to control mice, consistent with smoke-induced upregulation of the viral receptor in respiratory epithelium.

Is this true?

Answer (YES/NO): NO